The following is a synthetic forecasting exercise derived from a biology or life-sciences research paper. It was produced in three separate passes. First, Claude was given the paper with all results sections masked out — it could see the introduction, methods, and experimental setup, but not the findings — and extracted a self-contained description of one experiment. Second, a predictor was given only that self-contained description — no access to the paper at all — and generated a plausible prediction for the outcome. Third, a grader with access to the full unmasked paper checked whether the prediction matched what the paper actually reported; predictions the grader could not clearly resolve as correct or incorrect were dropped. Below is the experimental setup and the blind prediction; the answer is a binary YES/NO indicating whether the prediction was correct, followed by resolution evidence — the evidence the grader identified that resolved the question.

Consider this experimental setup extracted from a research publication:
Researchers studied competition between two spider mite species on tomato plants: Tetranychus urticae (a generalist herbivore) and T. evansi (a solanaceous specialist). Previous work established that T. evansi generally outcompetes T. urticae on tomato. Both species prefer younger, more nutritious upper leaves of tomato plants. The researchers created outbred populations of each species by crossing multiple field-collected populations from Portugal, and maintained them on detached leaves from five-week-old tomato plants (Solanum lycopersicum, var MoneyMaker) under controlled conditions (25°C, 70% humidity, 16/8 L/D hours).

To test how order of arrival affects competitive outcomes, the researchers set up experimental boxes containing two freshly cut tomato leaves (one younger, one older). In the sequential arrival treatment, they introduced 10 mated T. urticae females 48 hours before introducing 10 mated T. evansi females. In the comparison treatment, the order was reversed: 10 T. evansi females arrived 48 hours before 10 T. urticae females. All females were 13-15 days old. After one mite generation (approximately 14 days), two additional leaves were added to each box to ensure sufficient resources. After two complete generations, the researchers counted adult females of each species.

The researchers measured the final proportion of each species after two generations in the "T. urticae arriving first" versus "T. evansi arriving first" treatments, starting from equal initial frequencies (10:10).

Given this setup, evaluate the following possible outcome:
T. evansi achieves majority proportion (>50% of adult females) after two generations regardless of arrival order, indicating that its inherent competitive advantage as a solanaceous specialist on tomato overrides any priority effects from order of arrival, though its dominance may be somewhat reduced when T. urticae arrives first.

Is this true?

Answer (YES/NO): NO